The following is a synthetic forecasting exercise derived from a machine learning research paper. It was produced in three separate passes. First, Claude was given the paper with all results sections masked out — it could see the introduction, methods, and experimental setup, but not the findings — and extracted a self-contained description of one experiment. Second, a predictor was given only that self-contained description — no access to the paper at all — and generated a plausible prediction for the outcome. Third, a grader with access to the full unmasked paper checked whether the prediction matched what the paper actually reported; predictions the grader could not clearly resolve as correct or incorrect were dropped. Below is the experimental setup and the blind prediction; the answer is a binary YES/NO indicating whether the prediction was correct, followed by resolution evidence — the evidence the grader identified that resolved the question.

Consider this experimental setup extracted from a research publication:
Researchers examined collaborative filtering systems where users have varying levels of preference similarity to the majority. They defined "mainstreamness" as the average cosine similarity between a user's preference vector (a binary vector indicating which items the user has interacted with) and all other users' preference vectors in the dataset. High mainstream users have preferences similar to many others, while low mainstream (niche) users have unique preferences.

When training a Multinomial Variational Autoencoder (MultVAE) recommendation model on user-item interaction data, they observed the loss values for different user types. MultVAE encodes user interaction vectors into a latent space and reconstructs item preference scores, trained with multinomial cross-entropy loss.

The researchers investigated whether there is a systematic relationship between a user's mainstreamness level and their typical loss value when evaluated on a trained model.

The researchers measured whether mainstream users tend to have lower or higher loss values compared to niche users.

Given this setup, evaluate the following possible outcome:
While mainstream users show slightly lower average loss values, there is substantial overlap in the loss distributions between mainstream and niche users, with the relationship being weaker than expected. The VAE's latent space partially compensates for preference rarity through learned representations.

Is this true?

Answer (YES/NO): NO